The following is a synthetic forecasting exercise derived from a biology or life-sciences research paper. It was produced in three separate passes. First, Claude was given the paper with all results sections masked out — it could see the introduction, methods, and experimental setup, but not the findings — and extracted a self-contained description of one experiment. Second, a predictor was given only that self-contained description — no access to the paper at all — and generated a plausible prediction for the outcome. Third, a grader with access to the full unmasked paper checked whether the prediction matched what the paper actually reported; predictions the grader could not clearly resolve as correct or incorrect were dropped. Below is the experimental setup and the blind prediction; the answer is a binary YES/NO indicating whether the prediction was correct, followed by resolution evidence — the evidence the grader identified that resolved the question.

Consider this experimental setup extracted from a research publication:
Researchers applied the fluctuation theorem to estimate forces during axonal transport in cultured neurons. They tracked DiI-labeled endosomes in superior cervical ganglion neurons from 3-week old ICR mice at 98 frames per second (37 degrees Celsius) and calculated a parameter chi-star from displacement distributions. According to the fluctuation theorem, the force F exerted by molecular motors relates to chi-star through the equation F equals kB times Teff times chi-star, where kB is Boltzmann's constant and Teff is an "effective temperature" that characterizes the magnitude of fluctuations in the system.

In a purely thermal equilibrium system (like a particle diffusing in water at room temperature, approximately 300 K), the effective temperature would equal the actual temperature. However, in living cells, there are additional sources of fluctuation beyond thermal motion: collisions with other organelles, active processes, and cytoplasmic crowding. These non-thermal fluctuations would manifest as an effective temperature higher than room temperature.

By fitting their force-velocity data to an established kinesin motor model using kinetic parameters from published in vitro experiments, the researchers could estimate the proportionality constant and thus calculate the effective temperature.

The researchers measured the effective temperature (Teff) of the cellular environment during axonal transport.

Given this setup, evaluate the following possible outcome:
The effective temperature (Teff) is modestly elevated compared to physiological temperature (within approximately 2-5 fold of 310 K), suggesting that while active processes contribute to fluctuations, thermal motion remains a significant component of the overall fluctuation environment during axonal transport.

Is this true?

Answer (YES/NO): NO